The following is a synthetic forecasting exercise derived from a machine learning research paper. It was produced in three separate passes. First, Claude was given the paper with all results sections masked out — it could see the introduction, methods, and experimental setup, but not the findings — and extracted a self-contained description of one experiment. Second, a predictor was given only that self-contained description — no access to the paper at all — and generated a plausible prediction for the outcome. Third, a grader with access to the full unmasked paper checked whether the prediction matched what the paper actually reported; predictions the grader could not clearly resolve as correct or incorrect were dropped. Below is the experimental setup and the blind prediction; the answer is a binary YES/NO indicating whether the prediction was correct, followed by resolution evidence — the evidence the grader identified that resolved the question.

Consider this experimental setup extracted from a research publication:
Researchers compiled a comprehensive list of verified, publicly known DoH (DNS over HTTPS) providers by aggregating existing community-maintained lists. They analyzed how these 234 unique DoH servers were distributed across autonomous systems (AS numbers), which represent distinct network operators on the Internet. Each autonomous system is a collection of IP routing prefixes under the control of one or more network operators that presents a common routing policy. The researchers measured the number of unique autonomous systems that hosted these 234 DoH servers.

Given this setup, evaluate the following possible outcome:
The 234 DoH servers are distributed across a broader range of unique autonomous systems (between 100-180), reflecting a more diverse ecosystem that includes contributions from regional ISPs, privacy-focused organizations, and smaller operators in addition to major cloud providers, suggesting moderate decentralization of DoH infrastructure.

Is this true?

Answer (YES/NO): NO